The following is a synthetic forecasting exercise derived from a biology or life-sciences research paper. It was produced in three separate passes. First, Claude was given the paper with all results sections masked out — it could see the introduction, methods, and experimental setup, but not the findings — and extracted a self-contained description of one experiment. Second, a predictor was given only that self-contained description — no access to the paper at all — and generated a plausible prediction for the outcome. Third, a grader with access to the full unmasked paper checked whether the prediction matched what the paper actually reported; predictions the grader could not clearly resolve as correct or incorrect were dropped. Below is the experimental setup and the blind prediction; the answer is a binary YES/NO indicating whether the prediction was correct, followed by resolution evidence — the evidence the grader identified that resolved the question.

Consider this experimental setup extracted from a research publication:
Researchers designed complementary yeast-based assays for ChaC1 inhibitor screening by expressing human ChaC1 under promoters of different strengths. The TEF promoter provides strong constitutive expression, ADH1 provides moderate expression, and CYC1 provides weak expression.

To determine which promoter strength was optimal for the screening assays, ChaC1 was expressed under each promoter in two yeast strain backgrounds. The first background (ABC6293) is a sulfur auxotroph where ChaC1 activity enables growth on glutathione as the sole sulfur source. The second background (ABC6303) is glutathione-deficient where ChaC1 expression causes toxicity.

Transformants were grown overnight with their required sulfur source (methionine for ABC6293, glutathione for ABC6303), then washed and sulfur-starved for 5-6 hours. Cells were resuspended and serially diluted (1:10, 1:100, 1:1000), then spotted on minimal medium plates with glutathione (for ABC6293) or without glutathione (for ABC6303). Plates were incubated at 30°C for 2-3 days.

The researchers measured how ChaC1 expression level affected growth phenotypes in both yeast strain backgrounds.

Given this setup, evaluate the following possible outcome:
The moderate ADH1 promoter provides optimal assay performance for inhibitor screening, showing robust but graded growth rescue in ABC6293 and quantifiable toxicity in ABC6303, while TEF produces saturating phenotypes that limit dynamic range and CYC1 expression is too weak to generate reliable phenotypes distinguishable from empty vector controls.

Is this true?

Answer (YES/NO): NO